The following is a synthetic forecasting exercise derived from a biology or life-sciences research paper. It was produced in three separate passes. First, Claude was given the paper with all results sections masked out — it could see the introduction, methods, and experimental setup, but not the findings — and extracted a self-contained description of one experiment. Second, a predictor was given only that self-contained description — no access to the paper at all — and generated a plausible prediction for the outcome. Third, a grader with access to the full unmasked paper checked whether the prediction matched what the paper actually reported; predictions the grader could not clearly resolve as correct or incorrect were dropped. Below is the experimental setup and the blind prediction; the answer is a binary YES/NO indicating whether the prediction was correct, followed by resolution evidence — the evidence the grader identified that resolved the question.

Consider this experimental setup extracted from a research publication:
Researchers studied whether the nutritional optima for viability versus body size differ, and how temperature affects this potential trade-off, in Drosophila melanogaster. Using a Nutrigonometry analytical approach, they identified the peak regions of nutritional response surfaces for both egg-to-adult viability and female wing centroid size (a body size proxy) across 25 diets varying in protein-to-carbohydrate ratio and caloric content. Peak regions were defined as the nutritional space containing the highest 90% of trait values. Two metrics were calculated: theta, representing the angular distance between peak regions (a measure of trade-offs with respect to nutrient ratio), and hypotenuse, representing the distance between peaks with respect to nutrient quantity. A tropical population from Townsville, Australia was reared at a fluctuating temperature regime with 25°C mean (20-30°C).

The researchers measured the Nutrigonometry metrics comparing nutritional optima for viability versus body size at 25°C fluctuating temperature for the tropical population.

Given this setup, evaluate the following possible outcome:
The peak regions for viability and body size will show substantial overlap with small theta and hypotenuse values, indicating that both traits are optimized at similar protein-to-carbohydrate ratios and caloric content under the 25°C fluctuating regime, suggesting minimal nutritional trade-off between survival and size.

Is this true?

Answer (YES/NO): NO